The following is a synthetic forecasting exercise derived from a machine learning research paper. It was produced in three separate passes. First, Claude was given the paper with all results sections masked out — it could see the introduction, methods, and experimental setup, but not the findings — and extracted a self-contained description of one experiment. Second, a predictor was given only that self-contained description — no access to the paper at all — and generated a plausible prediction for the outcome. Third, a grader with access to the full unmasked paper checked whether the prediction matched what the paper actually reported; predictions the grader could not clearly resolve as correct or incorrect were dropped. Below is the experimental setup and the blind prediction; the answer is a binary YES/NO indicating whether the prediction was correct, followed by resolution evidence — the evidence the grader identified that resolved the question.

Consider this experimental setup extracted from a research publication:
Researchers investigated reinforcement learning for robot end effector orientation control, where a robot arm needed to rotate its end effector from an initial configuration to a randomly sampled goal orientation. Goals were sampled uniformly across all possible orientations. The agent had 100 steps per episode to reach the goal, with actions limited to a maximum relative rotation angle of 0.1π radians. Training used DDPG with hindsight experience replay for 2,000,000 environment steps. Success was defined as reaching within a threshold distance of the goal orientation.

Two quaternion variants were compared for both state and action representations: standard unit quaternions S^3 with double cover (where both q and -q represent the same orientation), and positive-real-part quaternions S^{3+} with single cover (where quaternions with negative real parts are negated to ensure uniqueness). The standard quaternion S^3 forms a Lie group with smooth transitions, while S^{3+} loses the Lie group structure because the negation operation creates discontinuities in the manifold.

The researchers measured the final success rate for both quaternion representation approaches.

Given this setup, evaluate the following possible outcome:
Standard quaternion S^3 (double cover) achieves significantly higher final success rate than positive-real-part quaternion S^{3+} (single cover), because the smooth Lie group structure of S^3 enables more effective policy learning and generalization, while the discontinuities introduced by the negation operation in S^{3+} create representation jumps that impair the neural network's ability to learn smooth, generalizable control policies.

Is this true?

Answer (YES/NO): NO